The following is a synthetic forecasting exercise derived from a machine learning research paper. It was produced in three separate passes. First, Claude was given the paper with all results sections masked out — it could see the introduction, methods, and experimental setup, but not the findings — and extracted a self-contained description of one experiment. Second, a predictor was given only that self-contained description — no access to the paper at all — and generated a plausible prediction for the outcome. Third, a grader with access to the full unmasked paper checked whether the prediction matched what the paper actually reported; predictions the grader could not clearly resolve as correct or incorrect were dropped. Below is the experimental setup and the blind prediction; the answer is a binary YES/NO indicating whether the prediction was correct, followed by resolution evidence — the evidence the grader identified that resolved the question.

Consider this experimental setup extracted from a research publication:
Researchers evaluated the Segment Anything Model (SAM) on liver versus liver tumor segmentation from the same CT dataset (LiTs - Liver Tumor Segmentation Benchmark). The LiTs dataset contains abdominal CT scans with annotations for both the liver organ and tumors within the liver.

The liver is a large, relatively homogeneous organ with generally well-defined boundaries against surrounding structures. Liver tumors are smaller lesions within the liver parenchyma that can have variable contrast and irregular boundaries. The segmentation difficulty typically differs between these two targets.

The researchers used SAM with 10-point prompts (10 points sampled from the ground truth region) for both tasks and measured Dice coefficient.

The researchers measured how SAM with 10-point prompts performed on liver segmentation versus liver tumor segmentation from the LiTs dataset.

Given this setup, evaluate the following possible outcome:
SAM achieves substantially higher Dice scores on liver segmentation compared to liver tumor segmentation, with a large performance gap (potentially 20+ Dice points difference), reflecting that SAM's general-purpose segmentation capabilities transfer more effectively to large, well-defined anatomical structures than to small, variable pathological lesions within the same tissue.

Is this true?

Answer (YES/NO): YES